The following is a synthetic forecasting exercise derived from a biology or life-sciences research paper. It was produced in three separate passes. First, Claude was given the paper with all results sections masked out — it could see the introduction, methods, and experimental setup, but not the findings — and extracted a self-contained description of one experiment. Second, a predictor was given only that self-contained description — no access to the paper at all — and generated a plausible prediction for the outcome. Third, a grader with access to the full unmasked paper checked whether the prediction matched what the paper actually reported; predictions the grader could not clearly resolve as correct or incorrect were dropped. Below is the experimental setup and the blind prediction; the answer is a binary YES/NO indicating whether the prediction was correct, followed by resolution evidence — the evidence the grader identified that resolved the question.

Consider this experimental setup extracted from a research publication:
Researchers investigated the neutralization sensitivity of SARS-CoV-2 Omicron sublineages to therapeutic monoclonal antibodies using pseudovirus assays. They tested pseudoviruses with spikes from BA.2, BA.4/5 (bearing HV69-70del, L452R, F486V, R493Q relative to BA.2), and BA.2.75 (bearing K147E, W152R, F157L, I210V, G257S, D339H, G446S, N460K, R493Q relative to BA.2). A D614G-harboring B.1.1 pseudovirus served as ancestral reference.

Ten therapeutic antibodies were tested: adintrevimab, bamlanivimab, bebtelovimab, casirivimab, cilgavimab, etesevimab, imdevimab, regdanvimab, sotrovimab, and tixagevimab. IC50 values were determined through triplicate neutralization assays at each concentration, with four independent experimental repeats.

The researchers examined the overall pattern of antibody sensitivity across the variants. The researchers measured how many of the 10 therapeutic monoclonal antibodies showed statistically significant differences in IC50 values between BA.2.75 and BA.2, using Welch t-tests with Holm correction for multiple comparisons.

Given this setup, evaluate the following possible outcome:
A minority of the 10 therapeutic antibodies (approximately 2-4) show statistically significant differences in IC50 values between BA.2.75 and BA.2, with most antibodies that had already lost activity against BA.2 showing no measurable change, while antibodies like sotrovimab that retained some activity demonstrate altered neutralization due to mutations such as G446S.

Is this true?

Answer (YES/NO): NO